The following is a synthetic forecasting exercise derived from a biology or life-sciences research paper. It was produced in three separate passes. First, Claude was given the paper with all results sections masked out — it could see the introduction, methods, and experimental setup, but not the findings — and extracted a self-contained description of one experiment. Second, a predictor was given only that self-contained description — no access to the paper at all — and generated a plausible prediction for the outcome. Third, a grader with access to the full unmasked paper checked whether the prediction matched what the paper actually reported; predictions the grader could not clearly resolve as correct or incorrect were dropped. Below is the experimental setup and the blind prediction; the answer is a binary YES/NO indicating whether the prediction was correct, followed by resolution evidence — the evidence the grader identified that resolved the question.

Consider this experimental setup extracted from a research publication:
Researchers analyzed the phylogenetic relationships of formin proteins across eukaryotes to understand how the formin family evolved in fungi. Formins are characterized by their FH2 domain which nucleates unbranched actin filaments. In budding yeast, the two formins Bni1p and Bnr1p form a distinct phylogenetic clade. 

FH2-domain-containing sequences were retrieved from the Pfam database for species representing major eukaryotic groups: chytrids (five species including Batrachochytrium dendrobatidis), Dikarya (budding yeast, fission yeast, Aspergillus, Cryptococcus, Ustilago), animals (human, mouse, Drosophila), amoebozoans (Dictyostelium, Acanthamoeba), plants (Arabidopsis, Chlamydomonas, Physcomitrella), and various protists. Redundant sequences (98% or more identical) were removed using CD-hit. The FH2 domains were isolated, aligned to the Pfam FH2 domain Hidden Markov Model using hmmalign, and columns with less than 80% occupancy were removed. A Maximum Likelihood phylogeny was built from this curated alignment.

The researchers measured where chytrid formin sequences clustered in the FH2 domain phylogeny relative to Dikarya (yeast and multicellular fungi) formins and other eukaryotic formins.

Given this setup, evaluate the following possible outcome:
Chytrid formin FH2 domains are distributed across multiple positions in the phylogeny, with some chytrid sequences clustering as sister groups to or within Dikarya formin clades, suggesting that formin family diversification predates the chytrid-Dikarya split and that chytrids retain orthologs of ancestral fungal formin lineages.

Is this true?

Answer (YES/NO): YES